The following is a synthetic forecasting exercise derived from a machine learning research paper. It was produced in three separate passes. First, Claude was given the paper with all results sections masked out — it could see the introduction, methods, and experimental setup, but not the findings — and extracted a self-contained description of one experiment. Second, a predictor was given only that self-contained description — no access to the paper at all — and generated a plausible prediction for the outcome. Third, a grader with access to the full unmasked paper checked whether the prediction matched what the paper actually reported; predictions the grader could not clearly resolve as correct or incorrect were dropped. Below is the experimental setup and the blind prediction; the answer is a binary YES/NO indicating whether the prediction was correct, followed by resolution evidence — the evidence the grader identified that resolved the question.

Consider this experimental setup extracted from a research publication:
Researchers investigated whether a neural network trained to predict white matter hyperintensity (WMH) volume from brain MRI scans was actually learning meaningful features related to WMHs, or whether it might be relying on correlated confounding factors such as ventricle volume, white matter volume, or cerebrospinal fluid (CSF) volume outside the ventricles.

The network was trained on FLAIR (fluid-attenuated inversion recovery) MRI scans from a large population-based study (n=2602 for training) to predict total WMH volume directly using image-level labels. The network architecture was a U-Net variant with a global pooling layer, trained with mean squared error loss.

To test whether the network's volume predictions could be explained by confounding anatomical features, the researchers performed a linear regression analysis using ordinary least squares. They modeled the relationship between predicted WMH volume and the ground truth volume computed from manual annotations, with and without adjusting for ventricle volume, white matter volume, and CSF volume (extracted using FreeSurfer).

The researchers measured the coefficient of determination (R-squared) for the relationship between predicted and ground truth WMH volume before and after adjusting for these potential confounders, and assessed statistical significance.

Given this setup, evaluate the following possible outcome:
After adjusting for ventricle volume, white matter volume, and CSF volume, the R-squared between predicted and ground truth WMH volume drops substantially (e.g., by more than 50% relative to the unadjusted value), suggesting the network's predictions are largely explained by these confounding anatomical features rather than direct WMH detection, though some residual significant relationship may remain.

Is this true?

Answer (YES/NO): NO